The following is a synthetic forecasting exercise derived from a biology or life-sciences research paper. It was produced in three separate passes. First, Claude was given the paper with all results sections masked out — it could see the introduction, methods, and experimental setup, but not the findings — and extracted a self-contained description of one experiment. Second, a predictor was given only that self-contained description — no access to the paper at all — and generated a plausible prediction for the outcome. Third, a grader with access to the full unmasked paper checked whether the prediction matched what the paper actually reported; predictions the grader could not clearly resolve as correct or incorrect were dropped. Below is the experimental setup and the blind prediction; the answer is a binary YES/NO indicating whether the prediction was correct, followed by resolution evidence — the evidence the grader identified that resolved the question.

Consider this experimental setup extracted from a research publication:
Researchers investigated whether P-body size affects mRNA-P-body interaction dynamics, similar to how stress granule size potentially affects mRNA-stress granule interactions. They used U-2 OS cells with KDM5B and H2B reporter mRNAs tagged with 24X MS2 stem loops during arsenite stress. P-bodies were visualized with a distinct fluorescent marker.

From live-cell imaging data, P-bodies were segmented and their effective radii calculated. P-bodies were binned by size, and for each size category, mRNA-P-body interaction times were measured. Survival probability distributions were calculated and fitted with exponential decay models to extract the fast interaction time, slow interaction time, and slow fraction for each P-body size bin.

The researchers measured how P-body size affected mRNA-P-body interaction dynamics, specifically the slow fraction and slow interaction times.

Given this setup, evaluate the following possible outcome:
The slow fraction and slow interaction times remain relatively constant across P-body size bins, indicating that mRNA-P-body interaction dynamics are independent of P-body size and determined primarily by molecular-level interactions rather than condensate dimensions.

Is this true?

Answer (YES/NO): NO